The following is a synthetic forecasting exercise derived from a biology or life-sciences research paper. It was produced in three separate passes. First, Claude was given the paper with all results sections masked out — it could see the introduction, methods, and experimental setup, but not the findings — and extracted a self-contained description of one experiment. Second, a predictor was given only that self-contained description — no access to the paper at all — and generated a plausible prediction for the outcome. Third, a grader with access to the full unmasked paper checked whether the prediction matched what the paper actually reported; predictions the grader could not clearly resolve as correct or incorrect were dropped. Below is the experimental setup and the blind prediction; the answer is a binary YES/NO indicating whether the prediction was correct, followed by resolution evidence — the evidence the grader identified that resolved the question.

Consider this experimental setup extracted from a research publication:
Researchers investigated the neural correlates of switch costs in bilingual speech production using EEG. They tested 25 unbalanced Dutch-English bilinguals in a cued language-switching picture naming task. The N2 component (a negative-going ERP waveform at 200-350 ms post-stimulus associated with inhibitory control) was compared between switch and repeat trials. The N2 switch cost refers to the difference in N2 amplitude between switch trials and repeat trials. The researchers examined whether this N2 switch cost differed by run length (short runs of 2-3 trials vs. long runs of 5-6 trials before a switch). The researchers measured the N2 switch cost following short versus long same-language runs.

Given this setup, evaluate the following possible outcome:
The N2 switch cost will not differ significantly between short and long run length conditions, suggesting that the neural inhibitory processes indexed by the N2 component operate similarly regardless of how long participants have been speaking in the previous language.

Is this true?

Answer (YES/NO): NO